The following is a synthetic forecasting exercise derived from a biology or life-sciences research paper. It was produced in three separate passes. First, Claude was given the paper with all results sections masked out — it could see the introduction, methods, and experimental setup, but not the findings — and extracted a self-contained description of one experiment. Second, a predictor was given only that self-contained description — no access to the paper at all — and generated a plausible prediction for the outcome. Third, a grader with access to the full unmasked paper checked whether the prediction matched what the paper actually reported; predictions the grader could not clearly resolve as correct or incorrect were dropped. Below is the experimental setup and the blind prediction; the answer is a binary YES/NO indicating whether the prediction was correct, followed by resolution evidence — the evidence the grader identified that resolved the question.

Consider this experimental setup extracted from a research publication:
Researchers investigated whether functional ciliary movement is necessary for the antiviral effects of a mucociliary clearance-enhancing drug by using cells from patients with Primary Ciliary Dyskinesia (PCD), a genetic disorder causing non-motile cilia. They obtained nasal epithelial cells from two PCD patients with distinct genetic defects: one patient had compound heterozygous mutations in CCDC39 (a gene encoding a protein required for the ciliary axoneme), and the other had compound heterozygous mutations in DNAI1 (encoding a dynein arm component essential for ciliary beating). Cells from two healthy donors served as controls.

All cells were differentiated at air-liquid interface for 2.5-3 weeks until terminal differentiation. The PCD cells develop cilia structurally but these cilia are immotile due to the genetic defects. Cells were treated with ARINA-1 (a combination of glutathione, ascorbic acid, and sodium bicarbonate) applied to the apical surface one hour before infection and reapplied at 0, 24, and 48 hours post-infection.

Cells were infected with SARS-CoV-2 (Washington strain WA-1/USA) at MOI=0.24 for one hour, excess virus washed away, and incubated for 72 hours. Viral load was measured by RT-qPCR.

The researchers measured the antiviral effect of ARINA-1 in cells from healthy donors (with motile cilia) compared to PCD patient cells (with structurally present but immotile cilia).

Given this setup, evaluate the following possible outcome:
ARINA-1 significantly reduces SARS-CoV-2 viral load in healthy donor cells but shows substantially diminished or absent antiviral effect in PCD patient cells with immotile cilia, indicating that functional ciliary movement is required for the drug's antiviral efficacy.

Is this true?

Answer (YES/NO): YES